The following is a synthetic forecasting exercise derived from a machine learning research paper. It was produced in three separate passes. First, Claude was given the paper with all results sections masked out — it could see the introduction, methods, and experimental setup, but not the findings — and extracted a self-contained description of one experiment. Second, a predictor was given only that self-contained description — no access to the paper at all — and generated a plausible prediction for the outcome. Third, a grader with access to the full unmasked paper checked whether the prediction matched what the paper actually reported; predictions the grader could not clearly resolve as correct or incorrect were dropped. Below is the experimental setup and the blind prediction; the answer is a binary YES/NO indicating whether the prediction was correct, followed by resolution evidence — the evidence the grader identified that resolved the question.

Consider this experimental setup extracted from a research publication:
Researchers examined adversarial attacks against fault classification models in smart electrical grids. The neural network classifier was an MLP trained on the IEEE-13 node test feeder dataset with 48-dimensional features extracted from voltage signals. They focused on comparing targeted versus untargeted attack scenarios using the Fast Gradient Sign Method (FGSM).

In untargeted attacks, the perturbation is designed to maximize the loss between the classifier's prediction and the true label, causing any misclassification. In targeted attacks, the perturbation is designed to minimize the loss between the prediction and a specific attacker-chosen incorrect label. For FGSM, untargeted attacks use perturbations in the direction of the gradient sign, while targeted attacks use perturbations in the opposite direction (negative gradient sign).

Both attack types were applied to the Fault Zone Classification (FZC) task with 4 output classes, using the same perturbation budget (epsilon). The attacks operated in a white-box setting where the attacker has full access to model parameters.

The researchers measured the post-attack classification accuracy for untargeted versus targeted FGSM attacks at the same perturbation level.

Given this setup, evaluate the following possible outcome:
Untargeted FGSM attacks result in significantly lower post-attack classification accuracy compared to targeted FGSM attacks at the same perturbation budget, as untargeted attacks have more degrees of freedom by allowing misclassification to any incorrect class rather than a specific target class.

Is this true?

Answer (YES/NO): YES